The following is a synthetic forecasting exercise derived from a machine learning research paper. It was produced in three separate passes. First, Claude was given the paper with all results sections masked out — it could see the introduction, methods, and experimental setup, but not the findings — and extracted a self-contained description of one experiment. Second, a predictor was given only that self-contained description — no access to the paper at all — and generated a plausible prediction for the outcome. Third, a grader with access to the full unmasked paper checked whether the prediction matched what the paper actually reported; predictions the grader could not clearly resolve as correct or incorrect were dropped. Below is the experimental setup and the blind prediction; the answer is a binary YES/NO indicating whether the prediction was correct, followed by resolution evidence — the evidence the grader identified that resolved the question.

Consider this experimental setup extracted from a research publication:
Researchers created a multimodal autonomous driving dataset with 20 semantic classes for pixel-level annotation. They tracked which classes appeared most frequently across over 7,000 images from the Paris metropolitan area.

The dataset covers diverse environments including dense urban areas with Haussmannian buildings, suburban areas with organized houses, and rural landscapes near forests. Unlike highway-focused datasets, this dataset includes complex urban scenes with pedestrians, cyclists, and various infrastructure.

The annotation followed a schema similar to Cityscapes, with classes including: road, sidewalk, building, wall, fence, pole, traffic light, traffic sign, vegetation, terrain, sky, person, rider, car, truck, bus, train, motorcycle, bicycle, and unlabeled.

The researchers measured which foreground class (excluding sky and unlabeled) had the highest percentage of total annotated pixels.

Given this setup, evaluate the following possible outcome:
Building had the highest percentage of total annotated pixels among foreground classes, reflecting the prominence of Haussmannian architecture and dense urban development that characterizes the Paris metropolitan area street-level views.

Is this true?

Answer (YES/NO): NO